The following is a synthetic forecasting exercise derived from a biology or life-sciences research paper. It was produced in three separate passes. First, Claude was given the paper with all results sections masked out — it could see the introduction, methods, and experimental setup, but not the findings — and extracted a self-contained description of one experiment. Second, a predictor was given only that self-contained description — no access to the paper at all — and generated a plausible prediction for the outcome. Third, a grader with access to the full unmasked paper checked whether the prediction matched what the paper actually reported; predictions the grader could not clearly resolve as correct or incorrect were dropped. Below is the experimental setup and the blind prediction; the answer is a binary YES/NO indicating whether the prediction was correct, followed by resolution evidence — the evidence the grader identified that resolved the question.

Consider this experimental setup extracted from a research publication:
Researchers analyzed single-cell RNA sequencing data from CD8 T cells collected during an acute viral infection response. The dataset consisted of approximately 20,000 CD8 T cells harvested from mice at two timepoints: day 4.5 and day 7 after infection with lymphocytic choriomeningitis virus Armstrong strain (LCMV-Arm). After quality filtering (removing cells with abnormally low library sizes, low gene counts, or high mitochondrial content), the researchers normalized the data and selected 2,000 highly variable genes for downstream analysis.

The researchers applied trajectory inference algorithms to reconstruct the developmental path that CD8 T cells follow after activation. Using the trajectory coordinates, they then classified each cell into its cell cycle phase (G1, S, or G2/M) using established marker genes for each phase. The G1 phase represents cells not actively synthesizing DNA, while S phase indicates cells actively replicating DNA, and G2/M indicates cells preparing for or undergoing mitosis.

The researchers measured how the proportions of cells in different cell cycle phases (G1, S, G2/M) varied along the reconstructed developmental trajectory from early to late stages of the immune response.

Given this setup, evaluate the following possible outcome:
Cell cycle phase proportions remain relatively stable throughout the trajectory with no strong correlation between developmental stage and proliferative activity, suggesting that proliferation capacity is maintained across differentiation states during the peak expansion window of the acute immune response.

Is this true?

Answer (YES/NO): NO